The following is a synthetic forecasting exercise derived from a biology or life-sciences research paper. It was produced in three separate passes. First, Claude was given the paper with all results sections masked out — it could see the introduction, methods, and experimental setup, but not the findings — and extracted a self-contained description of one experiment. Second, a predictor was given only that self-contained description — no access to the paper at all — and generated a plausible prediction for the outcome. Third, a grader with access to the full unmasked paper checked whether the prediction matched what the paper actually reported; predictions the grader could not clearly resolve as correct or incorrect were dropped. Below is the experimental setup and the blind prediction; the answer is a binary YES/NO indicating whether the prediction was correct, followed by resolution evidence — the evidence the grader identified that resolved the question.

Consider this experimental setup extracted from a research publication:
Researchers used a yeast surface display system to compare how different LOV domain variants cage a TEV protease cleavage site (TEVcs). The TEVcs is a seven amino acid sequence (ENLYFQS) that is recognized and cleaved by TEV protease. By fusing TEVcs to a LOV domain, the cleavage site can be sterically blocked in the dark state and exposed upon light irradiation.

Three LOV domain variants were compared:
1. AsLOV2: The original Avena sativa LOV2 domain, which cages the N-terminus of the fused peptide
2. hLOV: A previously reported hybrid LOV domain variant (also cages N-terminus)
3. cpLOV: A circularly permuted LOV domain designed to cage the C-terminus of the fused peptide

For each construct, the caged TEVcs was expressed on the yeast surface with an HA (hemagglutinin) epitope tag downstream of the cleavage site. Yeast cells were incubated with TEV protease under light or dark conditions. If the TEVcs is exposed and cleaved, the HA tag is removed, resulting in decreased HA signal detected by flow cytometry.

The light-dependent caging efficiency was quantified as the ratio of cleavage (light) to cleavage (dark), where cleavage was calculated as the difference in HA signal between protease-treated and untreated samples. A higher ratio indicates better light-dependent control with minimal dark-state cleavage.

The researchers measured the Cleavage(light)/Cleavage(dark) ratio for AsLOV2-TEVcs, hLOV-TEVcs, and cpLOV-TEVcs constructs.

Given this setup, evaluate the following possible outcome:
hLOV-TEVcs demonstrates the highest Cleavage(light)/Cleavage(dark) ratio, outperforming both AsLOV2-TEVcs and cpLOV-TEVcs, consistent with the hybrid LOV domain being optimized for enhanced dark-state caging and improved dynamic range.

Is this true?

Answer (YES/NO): YES